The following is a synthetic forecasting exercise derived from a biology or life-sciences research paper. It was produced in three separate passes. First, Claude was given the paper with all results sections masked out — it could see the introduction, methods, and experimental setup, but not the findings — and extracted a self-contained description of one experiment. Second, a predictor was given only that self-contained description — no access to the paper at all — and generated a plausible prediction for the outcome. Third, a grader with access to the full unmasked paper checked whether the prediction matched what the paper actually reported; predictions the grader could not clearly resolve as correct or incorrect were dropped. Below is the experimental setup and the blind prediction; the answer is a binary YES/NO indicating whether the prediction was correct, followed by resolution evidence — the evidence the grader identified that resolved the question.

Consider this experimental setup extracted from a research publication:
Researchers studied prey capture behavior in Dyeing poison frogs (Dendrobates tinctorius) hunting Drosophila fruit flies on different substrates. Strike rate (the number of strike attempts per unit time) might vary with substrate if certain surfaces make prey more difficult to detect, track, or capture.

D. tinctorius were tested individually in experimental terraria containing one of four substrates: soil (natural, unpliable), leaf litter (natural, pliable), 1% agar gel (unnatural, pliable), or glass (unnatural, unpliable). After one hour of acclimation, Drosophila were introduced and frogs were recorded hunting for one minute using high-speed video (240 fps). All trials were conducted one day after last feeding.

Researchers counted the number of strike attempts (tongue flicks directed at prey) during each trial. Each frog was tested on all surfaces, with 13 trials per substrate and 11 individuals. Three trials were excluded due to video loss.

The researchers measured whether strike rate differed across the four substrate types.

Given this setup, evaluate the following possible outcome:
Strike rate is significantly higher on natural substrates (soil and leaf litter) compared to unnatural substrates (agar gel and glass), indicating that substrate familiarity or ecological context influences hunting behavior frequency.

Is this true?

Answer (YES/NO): NO